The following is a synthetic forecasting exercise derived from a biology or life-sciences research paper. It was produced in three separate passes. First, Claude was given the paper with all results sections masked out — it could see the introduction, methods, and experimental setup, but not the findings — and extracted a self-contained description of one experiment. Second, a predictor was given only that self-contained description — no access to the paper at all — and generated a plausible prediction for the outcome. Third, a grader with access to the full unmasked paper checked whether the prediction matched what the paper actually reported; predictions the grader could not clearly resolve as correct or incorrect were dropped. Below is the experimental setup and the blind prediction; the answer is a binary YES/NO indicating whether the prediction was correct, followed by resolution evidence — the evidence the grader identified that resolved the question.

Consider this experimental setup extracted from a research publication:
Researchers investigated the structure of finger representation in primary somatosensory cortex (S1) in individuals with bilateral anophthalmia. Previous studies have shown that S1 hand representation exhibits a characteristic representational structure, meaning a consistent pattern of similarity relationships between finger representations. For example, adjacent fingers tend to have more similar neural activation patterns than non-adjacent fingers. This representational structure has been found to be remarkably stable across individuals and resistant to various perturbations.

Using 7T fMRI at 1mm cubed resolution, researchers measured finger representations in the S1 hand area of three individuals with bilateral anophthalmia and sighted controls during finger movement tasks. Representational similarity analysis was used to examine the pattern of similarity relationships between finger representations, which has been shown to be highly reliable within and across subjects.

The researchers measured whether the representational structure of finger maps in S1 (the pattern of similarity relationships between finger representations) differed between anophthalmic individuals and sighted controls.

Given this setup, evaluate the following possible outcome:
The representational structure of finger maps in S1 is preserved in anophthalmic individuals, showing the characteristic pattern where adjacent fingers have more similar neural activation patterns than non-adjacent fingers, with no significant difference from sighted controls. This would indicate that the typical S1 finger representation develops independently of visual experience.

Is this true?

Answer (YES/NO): YES